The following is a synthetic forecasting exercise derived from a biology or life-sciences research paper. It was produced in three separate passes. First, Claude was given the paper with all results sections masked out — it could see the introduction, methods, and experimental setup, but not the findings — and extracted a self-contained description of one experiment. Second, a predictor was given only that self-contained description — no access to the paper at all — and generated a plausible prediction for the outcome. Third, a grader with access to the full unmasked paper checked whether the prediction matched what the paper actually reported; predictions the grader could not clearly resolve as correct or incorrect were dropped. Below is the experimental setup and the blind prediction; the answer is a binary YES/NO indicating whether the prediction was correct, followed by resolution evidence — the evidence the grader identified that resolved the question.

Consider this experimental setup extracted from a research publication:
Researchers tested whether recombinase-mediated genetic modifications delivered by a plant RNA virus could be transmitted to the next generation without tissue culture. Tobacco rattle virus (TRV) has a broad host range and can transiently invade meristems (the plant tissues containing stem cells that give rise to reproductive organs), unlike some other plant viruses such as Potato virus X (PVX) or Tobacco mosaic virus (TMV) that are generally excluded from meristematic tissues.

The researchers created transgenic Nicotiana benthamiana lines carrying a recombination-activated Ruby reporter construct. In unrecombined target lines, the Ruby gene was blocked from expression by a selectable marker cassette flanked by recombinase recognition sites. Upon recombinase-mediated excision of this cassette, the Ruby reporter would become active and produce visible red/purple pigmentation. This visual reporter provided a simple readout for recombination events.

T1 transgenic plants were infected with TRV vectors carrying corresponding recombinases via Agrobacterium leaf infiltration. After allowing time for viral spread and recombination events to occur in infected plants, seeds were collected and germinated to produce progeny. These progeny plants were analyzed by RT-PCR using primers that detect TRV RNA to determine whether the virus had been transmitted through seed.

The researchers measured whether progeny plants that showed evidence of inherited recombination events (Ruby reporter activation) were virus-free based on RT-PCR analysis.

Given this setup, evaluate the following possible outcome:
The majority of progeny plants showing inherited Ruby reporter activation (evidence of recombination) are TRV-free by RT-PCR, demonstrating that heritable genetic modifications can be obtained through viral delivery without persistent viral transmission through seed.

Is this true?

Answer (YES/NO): YES